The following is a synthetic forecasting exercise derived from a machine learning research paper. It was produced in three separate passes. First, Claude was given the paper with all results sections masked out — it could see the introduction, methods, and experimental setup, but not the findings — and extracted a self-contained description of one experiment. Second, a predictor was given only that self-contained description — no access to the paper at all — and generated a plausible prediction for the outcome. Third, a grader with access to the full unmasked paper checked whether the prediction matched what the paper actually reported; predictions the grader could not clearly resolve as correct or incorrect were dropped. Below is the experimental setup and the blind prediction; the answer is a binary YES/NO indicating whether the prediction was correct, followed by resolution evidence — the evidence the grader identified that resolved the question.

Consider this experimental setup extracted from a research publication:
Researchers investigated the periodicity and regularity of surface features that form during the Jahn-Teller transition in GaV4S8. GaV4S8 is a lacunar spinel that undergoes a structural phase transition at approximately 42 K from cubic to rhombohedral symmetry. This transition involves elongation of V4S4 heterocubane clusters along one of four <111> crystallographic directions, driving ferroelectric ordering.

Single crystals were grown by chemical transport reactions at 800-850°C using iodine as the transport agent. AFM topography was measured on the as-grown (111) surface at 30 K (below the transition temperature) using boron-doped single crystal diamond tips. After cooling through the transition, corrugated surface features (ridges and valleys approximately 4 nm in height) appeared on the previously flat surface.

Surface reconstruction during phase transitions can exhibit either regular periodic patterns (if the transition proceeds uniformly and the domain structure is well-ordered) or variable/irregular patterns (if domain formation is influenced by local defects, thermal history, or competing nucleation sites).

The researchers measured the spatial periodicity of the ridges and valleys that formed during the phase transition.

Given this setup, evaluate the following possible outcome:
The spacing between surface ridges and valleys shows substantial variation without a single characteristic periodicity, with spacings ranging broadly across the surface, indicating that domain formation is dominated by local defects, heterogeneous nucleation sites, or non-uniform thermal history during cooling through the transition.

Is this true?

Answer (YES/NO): YES